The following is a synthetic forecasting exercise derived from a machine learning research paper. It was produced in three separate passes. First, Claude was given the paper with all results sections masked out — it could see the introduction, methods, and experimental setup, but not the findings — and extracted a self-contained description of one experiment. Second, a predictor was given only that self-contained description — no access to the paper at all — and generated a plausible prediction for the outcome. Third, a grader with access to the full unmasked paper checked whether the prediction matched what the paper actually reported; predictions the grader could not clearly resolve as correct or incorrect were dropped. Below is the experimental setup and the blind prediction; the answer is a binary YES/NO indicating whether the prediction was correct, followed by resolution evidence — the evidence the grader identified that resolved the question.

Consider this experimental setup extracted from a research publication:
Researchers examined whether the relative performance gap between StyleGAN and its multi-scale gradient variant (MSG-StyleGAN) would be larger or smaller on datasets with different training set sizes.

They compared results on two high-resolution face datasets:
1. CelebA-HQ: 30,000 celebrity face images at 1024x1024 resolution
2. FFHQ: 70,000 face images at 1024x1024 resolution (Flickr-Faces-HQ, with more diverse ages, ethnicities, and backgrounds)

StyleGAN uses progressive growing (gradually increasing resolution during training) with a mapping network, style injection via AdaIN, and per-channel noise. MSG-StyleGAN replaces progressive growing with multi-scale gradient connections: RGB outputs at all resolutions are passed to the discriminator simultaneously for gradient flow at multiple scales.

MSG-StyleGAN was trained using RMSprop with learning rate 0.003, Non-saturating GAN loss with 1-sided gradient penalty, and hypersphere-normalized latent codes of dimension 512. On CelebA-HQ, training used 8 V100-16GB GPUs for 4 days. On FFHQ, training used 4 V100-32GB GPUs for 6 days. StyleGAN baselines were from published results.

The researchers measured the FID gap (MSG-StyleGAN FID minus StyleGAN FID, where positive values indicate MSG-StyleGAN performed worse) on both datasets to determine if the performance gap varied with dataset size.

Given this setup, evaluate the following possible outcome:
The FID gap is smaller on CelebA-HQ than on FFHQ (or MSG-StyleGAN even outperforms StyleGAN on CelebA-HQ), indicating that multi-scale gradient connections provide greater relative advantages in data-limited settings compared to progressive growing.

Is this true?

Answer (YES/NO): YES